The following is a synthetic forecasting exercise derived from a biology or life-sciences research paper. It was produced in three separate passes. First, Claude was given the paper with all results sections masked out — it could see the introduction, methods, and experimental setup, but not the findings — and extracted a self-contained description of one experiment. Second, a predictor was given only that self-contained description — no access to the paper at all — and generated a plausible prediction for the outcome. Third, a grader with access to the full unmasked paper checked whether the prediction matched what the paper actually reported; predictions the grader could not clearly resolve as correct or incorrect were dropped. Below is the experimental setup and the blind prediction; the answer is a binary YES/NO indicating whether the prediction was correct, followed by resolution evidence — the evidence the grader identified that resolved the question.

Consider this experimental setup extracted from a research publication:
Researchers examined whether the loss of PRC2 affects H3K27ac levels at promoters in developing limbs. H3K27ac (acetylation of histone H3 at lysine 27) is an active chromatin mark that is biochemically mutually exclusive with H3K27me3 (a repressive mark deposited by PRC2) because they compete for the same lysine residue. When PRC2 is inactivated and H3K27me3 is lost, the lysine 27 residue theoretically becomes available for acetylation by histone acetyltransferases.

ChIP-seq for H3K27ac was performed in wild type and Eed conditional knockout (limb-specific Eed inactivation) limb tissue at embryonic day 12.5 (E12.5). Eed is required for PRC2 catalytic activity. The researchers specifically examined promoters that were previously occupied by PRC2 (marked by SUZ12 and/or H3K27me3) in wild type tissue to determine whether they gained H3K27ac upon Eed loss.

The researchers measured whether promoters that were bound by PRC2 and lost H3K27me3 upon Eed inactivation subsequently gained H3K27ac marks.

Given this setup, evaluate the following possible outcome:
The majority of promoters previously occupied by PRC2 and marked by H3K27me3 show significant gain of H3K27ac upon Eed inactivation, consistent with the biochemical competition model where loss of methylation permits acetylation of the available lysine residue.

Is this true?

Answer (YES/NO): NO